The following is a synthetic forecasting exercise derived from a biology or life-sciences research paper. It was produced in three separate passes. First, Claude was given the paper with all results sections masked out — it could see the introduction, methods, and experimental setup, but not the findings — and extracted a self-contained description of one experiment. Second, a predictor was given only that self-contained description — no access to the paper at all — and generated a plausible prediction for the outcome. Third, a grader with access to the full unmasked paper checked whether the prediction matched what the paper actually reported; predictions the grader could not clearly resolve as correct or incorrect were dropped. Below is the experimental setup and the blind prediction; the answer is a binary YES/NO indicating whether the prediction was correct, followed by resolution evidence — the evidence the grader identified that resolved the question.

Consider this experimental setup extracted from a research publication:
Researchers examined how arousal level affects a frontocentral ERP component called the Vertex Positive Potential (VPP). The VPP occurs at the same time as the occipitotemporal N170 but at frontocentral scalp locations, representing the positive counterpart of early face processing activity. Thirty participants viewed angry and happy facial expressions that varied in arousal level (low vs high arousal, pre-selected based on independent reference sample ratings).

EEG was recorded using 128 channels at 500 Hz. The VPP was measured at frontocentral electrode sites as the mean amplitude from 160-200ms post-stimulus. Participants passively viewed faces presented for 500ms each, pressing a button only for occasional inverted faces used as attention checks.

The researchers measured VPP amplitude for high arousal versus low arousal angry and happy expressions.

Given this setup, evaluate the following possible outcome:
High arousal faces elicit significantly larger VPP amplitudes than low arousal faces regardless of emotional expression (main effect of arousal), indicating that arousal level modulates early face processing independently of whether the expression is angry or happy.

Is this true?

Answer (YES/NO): YES